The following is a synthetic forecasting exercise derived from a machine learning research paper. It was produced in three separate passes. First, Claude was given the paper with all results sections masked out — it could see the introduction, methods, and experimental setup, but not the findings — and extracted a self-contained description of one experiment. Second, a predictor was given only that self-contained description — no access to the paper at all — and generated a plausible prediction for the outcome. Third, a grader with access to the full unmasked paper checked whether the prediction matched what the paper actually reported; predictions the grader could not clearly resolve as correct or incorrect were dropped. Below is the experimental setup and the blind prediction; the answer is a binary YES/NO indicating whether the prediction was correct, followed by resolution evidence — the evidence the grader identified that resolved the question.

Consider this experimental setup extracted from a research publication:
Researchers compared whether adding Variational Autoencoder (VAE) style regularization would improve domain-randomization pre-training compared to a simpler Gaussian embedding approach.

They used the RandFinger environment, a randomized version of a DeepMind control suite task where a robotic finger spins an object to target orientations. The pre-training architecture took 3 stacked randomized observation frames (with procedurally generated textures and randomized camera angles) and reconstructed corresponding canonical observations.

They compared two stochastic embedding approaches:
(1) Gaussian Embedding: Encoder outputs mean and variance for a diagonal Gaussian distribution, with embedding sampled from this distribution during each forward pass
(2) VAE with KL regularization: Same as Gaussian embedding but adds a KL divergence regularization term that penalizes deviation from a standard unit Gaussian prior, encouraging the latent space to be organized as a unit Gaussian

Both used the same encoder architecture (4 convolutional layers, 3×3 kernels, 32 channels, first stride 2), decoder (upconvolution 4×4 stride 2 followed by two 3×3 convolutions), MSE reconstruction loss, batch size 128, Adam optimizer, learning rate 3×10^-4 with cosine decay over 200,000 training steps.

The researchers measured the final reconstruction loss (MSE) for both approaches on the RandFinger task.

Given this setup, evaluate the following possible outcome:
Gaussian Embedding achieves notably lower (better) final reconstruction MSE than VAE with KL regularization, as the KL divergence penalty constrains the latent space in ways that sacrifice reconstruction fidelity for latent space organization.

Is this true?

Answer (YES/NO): YES